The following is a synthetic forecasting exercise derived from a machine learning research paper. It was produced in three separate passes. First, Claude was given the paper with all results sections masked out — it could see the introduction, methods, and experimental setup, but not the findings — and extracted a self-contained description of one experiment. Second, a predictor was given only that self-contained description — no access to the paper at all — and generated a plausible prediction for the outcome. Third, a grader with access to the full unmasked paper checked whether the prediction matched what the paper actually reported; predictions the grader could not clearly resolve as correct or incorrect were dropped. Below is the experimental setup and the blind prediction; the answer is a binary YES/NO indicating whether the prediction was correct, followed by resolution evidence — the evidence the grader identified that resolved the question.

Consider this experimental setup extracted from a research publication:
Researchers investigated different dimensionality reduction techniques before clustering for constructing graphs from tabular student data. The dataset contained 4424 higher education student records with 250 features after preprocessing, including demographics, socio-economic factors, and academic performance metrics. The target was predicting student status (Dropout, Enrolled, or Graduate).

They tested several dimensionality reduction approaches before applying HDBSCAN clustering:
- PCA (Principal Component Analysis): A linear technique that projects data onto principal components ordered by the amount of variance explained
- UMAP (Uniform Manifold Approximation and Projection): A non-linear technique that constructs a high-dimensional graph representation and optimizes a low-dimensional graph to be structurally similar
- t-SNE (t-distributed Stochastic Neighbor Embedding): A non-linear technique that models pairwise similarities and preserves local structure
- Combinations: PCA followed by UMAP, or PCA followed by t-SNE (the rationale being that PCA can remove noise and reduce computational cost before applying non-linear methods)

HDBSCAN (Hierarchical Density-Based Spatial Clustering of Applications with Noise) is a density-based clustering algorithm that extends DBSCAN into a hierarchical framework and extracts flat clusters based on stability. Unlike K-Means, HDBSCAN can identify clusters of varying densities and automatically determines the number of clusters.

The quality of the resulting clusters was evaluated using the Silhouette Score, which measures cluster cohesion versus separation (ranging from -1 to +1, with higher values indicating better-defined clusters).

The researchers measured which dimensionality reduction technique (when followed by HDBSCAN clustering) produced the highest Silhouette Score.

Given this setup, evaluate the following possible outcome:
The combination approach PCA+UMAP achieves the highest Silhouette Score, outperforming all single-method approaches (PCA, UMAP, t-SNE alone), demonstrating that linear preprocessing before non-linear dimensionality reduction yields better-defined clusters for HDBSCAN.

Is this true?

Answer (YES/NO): NO